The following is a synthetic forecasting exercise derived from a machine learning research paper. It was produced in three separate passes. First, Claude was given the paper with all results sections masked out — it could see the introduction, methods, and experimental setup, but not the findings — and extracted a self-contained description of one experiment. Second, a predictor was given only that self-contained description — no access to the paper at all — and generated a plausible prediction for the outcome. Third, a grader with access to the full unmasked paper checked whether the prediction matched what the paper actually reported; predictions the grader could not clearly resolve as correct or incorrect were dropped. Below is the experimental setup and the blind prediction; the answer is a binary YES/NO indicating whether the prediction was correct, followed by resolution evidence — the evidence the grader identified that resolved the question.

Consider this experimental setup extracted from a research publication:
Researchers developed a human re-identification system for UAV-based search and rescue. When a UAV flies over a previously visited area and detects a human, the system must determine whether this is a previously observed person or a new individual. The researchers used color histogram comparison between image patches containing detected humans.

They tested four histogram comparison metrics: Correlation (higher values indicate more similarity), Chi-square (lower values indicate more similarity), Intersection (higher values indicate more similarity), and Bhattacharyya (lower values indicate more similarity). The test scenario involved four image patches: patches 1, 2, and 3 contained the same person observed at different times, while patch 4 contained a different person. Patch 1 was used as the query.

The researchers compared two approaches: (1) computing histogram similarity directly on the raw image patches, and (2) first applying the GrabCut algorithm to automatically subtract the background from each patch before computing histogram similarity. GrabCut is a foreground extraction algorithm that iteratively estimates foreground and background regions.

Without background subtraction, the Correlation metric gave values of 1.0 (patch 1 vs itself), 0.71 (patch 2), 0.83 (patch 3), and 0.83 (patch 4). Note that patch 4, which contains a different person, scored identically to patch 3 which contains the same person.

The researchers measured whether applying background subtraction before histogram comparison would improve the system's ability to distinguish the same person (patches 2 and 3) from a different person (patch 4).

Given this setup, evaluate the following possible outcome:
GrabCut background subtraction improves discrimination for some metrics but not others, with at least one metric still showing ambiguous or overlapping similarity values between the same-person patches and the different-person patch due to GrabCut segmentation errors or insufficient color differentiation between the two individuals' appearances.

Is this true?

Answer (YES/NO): NO